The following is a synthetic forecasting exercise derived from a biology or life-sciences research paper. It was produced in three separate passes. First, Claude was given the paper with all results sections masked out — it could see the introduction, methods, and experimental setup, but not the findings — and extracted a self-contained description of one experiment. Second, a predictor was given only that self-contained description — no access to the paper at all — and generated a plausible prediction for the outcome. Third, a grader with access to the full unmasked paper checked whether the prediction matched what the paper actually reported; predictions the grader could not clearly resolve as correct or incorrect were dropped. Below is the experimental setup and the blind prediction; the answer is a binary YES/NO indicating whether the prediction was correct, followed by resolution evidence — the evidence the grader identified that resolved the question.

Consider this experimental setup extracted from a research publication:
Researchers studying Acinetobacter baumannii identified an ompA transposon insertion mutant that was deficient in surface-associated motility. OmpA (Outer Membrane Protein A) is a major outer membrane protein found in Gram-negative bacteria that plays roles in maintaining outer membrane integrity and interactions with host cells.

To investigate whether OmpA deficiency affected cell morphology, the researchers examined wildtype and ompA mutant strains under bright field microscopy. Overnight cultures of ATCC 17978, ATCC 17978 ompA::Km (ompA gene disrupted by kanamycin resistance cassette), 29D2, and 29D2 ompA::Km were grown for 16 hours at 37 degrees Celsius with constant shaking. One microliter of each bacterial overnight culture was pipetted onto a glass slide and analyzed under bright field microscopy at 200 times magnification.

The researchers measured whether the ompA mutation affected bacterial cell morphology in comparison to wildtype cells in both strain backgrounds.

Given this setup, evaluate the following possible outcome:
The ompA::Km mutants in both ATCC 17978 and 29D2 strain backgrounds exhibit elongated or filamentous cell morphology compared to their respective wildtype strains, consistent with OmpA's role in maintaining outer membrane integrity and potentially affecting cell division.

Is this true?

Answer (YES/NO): YES